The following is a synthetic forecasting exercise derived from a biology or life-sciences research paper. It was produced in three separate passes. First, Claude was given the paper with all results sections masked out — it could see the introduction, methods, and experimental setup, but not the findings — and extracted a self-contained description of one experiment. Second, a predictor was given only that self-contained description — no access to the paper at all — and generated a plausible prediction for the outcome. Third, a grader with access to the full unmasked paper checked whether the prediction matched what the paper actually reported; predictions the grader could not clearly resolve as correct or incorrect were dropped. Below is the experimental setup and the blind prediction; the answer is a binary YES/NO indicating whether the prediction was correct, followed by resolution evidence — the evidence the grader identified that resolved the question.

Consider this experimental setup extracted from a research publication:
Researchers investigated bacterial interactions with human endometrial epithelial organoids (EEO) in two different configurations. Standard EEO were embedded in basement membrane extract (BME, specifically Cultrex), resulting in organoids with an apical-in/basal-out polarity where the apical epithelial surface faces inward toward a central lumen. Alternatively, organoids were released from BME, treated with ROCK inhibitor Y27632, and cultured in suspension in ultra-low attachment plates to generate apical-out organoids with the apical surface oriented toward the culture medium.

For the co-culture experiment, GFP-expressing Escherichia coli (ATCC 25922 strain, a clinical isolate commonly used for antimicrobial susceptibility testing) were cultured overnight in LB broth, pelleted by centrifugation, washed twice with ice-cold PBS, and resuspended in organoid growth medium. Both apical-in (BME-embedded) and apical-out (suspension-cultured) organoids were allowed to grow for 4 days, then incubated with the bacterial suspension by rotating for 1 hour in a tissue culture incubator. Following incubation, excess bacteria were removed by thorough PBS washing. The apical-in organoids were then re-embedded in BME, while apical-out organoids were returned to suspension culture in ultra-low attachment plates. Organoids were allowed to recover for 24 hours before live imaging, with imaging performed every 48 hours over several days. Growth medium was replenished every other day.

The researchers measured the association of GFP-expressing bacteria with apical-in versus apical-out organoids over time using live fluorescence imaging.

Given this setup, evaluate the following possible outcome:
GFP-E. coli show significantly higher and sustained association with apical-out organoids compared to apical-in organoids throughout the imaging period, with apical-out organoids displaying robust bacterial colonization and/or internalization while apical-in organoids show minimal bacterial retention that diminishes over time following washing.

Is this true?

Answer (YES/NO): NO